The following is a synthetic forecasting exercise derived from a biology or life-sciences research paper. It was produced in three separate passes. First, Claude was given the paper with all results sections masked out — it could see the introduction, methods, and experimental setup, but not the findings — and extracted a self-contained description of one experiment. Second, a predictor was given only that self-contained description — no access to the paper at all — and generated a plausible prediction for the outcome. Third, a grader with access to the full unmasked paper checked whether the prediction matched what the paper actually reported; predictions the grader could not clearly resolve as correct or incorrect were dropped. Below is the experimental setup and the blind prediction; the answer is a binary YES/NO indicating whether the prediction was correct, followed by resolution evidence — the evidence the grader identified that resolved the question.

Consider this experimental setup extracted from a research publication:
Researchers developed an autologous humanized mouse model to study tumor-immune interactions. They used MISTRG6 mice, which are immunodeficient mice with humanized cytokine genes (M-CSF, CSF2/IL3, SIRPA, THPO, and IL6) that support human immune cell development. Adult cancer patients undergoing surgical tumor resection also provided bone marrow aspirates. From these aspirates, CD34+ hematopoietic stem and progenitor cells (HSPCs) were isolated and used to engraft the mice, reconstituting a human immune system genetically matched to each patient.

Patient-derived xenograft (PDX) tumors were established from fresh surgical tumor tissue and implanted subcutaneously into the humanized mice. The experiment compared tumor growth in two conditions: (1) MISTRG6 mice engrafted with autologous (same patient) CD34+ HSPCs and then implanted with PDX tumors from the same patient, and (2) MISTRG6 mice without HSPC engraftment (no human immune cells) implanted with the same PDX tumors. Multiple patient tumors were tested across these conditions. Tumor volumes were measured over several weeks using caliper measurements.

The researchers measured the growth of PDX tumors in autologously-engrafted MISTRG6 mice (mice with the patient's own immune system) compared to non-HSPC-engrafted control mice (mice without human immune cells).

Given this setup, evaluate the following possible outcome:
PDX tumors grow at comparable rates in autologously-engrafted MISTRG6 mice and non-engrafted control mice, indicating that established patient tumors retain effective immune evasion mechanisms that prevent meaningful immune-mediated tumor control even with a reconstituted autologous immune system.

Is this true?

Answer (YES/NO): NO